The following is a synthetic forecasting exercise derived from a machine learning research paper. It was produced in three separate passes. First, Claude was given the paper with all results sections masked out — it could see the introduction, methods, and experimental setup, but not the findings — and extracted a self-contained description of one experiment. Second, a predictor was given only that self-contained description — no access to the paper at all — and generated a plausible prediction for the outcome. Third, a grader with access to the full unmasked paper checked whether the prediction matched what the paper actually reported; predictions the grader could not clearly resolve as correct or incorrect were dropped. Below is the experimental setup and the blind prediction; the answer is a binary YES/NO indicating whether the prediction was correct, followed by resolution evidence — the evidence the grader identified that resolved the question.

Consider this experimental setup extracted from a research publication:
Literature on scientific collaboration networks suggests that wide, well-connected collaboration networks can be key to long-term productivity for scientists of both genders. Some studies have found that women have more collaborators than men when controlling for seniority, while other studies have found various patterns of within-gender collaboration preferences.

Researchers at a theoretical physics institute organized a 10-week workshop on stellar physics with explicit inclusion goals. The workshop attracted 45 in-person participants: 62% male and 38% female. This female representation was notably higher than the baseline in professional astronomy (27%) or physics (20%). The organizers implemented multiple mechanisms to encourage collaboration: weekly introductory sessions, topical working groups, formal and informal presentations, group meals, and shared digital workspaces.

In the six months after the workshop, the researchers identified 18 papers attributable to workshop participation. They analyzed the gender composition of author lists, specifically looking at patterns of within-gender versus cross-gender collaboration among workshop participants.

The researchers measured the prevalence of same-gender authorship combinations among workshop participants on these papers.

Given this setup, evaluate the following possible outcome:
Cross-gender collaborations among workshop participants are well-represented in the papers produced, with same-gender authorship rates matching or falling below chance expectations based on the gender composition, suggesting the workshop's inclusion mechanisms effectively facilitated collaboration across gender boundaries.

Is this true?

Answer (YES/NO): NO